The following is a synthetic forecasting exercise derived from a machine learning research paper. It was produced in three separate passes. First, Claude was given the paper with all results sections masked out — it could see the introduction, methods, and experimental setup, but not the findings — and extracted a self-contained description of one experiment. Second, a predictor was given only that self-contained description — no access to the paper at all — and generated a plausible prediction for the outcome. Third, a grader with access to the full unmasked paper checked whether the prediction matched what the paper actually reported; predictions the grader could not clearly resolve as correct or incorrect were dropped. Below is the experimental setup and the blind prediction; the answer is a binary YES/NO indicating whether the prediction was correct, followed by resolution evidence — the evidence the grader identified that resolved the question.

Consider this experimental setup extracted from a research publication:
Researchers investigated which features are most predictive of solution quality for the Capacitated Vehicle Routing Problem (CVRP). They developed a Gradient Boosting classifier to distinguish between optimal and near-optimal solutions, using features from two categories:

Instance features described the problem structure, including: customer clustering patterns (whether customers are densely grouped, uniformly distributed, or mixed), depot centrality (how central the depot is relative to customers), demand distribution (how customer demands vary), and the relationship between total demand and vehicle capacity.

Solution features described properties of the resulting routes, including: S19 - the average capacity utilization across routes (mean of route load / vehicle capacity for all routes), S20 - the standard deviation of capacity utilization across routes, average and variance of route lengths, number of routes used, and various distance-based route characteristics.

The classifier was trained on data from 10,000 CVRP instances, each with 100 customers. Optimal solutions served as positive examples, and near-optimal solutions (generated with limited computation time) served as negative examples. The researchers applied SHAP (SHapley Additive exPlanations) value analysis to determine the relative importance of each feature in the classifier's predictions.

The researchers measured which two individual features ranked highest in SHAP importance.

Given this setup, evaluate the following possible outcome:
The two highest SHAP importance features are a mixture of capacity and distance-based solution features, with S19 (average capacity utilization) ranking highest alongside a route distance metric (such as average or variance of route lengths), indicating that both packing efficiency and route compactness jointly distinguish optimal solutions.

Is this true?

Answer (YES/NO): NO